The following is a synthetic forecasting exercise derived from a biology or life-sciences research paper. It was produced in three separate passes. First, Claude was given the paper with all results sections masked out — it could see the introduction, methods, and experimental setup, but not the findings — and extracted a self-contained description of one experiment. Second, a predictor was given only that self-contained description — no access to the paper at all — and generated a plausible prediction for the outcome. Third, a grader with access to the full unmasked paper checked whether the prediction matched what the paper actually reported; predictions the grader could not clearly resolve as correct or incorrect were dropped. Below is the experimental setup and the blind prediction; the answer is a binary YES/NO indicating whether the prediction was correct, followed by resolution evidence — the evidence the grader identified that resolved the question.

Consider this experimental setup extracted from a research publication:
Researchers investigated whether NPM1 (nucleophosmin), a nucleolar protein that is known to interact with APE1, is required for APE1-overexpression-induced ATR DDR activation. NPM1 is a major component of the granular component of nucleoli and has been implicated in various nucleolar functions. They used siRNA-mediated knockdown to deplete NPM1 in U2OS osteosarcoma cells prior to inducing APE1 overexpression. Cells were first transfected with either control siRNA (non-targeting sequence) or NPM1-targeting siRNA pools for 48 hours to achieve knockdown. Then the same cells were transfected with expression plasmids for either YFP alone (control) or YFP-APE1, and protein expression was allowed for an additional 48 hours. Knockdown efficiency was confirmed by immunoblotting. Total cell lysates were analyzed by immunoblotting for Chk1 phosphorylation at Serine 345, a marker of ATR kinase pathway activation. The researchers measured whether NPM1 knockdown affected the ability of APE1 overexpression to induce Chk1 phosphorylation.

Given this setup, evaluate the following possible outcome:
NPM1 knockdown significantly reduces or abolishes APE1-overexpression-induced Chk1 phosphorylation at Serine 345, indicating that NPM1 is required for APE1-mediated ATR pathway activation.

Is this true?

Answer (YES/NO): NO